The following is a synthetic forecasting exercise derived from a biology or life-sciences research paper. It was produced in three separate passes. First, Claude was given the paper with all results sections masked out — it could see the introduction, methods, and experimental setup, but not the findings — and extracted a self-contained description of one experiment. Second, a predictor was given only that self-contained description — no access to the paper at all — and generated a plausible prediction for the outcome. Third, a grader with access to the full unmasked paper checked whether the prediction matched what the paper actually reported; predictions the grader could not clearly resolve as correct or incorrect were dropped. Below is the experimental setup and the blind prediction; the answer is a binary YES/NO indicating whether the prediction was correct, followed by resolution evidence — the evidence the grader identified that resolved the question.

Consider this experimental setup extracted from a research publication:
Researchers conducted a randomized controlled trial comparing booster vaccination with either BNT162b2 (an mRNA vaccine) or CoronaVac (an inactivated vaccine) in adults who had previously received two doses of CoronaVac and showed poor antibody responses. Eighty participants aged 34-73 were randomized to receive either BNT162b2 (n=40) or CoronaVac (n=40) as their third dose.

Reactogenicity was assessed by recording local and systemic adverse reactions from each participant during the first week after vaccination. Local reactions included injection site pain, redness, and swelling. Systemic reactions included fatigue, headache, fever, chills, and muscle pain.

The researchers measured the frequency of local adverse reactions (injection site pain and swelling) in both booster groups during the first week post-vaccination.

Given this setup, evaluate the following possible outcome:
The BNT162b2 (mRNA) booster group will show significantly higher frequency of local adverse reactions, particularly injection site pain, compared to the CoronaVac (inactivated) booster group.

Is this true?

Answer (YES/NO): YES